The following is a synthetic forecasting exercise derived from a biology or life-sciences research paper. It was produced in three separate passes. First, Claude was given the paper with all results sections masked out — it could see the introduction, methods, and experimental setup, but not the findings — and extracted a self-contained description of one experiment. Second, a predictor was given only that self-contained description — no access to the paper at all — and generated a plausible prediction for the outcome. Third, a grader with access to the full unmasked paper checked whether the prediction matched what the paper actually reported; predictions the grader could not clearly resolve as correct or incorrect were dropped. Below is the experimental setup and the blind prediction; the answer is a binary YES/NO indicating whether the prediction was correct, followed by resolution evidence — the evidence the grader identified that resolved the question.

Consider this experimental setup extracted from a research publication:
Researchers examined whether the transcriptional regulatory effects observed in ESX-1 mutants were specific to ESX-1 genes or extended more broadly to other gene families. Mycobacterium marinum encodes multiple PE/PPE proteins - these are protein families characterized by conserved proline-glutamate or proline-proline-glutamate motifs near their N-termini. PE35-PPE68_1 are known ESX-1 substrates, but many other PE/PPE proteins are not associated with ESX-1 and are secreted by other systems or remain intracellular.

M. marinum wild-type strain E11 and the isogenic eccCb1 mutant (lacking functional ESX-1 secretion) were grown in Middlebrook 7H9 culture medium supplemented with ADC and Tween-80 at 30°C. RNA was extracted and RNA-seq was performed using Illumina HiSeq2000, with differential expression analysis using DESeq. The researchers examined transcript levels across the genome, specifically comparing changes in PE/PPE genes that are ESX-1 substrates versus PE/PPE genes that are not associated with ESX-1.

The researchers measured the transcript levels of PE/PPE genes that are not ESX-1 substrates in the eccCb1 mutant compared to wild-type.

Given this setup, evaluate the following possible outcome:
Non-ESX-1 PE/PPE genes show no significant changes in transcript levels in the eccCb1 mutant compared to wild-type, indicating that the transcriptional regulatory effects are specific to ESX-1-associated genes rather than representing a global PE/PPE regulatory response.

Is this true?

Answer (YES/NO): NO